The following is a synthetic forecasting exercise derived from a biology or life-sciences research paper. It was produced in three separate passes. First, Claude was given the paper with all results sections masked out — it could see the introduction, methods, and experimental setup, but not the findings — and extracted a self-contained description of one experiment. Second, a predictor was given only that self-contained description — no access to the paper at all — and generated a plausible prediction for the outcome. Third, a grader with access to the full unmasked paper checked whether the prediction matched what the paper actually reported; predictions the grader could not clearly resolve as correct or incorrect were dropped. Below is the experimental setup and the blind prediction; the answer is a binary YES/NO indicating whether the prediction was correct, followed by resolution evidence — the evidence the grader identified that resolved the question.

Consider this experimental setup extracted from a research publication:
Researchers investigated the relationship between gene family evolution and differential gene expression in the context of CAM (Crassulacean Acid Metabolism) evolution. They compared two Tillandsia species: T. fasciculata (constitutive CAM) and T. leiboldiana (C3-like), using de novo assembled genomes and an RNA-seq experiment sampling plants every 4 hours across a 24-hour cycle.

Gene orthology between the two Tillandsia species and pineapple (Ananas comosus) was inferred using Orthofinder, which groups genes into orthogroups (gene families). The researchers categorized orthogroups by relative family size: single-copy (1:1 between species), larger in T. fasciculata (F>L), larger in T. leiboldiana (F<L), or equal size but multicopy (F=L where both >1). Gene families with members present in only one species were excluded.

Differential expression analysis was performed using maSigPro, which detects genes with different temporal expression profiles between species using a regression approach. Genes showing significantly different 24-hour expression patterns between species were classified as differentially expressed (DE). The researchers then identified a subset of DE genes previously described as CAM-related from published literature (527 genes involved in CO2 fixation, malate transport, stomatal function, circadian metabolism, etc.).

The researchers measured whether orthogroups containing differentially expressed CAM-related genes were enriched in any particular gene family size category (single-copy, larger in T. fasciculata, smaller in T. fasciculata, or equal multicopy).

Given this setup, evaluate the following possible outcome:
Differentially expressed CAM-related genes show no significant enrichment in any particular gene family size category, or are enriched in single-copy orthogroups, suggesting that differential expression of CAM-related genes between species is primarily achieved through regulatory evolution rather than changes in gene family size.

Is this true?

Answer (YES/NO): NO